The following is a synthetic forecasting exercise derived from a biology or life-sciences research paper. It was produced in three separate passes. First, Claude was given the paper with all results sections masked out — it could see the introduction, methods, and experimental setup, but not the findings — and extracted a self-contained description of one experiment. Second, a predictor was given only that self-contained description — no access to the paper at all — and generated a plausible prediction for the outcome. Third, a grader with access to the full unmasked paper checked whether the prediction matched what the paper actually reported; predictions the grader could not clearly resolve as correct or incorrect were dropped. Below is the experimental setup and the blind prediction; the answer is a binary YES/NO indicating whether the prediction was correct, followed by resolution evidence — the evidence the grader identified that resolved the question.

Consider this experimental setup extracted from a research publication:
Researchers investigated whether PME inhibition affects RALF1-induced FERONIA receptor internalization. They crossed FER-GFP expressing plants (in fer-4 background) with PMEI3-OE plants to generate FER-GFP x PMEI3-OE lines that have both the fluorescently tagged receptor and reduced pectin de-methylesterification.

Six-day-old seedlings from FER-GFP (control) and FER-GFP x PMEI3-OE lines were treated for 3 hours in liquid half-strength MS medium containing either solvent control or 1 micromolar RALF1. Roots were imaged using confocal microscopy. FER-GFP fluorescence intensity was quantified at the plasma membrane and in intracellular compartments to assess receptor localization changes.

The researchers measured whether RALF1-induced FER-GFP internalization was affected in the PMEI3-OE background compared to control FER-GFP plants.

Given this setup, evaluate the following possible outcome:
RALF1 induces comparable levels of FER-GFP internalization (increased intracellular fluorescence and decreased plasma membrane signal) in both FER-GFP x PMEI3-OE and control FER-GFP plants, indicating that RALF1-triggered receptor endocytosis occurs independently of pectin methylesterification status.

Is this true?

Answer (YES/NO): NO